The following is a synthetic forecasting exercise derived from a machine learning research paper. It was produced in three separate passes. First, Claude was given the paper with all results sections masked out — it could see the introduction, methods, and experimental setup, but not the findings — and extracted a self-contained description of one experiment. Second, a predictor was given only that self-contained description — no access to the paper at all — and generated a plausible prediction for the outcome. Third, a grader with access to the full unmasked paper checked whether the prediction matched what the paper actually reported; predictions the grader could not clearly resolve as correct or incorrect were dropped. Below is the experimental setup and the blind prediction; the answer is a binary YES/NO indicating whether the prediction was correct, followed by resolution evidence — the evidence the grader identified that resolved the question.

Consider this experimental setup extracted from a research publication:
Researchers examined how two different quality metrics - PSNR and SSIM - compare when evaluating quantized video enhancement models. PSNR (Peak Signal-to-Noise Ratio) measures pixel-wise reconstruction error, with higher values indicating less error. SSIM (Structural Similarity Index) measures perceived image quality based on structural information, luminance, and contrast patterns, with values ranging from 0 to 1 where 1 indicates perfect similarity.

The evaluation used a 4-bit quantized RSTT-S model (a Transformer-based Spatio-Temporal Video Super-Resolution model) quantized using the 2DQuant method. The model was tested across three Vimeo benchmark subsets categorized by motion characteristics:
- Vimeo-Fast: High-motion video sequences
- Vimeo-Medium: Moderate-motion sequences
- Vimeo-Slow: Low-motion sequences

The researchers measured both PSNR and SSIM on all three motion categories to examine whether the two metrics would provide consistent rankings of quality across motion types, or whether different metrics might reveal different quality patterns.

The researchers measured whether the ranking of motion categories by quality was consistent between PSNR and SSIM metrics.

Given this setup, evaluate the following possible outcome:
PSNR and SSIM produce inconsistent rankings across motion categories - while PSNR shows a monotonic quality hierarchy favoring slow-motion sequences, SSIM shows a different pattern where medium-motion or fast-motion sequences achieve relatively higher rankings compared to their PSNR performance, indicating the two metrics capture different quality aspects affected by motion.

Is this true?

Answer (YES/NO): NO